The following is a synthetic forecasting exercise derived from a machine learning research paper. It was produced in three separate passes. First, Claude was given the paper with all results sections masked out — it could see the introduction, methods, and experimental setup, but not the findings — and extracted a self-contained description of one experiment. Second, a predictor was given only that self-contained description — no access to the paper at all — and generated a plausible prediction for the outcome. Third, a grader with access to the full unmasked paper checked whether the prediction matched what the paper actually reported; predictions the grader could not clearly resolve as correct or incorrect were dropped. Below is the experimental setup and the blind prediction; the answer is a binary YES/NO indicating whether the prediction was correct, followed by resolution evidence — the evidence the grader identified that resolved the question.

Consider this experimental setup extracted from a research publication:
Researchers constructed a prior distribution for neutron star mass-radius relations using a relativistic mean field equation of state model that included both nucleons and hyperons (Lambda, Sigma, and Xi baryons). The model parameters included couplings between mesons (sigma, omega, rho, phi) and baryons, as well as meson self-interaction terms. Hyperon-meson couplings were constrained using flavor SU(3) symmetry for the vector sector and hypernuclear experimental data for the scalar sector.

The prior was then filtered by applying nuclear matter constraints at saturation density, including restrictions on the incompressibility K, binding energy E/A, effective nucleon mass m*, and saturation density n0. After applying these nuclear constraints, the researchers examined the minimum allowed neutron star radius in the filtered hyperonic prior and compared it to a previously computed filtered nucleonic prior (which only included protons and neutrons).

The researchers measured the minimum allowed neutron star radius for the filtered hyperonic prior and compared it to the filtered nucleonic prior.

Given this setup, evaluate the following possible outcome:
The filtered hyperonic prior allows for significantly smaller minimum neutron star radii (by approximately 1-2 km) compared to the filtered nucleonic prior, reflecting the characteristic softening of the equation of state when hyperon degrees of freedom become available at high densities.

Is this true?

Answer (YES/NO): NO